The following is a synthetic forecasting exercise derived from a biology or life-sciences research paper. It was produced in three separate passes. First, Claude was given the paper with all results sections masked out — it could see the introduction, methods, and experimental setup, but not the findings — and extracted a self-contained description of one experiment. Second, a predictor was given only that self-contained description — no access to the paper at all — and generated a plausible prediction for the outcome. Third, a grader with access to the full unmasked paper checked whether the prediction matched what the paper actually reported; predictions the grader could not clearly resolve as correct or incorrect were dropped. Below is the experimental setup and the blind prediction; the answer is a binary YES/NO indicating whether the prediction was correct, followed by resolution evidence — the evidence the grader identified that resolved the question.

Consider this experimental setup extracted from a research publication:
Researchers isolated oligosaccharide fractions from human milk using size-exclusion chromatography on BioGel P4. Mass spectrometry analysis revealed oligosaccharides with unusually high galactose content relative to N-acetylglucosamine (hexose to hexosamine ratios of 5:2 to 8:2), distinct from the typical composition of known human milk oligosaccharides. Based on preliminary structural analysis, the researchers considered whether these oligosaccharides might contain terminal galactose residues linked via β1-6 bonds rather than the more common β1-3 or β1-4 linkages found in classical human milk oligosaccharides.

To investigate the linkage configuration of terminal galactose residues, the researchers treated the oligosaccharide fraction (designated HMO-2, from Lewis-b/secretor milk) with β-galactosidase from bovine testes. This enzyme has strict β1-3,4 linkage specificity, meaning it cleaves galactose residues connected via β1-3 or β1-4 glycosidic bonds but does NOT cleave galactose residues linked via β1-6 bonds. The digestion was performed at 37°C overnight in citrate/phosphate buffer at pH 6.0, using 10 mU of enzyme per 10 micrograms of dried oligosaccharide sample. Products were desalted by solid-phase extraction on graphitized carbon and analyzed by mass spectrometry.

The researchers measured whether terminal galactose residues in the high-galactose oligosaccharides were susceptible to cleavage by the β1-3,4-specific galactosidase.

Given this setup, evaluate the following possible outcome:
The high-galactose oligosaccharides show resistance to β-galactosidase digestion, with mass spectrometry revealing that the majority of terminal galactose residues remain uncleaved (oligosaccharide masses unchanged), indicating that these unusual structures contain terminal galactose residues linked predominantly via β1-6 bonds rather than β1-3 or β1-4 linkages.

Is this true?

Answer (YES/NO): YES